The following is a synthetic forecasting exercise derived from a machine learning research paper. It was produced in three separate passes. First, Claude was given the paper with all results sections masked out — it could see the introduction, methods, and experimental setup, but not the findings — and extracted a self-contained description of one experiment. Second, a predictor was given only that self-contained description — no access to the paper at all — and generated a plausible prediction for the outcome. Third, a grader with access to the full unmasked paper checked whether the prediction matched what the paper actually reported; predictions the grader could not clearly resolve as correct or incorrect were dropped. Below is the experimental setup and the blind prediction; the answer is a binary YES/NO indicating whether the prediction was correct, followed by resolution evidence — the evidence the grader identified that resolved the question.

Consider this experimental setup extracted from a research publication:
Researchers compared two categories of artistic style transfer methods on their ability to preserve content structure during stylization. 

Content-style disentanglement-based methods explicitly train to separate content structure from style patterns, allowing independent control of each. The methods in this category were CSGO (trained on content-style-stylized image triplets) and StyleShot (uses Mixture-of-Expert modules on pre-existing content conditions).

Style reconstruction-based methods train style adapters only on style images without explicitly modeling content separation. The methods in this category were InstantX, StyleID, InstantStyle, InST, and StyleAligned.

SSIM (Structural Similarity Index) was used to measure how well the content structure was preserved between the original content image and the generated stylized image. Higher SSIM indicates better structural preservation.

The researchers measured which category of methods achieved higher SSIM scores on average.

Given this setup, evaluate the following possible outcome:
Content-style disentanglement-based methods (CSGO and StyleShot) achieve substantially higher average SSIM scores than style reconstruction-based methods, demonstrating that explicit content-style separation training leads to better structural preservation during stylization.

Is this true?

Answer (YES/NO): NO